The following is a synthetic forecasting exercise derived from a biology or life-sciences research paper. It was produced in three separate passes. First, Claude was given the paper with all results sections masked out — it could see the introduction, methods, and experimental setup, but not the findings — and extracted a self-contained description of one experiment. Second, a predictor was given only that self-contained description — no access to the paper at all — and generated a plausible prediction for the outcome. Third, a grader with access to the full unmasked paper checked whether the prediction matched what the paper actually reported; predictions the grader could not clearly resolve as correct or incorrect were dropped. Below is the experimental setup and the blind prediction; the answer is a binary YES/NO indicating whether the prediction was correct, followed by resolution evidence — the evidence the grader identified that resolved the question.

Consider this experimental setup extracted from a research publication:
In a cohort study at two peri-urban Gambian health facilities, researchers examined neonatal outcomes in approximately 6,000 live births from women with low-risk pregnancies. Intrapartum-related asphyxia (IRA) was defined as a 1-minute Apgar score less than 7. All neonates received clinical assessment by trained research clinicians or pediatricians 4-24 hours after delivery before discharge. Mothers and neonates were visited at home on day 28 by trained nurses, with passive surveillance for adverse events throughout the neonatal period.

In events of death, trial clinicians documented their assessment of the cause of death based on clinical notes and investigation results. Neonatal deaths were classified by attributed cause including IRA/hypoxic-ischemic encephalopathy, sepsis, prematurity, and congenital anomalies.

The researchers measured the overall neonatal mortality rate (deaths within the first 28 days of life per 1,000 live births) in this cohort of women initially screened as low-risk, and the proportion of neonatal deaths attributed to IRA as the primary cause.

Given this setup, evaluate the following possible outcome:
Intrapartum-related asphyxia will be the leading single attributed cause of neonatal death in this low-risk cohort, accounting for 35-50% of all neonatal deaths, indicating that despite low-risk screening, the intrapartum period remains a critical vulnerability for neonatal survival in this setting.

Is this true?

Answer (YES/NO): YES